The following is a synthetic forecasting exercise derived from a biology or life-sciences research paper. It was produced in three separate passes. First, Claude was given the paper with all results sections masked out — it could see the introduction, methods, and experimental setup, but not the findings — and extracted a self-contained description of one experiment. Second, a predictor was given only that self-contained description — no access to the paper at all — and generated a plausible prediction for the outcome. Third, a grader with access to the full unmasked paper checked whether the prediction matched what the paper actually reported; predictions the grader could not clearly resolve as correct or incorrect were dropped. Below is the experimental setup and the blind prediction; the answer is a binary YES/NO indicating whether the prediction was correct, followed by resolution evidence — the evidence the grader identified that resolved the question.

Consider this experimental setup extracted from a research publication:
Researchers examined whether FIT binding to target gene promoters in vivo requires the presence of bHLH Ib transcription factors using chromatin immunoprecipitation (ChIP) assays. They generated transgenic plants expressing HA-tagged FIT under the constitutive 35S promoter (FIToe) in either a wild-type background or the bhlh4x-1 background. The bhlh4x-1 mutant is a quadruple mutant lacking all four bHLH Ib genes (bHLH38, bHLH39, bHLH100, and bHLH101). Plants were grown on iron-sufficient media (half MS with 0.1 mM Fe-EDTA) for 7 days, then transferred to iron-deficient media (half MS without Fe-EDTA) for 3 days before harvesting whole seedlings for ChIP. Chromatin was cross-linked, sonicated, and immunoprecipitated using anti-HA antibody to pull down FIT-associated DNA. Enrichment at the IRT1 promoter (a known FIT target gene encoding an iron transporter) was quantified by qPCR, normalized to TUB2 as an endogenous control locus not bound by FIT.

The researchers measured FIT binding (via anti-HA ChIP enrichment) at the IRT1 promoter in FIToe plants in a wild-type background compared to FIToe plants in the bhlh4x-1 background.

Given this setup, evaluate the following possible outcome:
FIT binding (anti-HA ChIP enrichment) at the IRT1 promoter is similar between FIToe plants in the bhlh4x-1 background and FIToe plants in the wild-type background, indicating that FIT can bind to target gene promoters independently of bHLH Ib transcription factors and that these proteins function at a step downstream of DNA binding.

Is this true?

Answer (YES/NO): NO